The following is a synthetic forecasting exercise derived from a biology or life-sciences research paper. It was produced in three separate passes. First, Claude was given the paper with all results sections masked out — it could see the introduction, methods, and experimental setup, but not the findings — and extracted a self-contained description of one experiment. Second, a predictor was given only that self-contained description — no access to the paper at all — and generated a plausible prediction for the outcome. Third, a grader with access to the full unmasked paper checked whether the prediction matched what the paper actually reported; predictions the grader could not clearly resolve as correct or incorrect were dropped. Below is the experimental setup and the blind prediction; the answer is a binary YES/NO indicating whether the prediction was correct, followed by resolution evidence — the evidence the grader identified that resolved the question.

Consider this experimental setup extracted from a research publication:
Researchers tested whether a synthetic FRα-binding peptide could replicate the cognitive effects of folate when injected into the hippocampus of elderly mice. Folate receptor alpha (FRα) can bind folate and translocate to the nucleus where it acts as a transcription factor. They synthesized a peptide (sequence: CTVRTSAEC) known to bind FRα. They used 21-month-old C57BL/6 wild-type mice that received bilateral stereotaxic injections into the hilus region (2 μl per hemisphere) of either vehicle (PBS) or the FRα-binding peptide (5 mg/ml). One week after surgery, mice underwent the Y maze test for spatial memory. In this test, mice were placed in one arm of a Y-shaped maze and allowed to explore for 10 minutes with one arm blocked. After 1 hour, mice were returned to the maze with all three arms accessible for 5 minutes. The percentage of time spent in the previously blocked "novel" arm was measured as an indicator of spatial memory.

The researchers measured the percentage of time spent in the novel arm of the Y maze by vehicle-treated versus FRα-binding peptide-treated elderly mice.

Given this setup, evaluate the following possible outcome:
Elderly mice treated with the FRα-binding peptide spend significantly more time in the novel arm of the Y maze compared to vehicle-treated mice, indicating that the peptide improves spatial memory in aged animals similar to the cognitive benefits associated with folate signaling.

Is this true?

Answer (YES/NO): NO